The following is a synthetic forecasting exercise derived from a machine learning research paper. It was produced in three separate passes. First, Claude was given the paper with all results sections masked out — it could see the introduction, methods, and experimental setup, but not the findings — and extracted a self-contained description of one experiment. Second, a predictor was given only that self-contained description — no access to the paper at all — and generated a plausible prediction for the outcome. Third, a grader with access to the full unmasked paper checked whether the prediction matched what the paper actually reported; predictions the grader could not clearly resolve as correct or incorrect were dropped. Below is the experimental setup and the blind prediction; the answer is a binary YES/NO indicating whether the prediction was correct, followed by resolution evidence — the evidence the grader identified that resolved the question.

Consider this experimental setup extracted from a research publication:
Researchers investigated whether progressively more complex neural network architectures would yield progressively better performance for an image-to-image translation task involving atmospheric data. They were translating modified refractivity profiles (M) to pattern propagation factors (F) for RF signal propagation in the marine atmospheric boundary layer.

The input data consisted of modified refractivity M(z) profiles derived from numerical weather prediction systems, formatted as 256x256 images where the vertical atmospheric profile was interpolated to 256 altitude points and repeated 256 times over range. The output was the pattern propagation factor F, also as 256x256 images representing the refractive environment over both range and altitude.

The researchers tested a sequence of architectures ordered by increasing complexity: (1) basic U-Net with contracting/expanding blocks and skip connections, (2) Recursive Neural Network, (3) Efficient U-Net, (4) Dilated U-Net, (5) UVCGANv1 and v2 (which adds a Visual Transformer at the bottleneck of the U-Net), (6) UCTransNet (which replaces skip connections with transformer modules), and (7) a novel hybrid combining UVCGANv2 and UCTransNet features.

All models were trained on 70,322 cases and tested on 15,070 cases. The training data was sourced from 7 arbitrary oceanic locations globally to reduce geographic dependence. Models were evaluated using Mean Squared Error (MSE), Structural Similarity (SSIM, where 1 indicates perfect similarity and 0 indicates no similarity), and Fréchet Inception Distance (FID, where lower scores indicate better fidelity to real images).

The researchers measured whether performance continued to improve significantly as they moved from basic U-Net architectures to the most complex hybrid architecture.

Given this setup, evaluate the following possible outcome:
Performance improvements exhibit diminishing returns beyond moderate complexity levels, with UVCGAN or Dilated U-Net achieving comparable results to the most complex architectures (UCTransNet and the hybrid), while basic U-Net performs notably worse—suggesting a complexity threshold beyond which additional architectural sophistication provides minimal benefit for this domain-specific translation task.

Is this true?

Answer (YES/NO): YES